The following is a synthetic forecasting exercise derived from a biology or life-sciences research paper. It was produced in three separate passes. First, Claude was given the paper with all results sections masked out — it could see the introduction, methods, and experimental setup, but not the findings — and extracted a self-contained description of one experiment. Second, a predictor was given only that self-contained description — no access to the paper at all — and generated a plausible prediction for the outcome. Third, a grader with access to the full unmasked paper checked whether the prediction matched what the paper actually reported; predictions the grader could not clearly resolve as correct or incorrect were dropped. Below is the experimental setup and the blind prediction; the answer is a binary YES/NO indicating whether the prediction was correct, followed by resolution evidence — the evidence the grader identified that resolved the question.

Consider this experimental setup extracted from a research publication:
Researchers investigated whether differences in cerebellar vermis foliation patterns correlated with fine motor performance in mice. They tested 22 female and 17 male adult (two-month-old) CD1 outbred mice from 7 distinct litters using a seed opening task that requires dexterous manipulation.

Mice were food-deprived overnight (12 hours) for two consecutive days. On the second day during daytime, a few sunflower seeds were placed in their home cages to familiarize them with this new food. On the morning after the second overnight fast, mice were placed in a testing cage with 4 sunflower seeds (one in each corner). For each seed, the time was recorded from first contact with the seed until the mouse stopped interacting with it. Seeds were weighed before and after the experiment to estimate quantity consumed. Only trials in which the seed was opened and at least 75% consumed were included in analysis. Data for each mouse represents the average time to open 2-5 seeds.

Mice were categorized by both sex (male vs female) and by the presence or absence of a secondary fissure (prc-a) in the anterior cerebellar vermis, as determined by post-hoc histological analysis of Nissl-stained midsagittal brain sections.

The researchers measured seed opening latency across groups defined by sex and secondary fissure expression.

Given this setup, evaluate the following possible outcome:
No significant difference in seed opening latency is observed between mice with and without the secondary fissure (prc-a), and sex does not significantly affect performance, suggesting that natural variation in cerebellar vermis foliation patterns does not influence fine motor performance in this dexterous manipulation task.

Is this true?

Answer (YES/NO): YES